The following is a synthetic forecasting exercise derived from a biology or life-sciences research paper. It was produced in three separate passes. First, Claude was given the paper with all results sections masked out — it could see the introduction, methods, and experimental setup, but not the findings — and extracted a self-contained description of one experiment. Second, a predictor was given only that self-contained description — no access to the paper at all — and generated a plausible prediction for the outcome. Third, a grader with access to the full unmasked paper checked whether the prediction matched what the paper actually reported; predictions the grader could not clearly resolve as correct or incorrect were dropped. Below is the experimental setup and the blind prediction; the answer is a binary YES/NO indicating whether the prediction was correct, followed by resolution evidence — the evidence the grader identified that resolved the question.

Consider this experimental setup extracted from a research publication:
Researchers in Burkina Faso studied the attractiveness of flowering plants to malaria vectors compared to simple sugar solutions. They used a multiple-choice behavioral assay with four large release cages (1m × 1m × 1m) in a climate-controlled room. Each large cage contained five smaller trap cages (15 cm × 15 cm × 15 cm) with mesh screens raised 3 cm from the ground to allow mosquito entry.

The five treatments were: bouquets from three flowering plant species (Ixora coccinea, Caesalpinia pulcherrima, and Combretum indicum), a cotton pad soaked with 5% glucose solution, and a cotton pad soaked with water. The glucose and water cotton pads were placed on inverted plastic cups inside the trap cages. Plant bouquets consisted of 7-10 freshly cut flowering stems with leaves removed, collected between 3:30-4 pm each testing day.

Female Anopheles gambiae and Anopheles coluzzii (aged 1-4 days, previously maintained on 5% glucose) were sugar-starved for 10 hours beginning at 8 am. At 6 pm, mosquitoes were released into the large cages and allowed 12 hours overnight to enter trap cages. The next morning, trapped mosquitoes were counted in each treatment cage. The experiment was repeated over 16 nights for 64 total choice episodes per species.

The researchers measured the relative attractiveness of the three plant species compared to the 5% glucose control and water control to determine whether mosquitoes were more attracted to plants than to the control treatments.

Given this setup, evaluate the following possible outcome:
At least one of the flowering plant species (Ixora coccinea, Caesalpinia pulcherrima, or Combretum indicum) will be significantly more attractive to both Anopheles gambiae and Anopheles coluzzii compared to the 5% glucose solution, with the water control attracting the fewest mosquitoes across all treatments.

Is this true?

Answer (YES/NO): NO